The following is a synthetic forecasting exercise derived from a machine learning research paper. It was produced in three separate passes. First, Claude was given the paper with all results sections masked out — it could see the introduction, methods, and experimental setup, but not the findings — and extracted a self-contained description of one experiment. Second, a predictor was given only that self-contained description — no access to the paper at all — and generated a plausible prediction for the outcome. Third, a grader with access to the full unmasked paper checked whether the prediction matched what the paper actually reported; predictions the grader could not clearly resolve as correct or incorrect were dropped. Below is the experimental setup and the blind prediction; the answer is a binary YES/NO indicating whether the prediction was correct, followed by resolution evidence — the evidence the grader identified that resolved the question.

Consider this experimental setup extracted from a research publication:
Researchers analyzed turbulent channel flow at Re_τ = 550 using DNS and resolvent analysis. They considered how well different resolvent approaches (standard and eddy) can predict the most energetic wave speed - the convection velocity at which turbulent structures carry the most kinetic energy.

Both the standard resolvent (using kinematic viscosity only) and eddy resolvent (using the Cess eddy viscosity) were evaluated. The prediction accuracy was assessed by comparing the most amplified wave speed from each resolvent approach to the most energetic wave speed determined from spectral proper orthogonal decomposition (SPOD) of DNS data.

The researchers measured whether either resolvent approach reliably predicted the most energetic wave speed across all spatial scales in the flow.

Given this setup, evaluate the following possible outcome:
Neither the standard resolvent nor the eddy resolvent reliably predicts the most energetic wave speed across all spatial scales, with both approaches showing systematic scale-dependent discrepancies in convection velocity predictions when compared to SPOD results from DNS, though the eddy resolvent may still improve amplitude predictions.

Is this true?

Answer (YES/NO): YES